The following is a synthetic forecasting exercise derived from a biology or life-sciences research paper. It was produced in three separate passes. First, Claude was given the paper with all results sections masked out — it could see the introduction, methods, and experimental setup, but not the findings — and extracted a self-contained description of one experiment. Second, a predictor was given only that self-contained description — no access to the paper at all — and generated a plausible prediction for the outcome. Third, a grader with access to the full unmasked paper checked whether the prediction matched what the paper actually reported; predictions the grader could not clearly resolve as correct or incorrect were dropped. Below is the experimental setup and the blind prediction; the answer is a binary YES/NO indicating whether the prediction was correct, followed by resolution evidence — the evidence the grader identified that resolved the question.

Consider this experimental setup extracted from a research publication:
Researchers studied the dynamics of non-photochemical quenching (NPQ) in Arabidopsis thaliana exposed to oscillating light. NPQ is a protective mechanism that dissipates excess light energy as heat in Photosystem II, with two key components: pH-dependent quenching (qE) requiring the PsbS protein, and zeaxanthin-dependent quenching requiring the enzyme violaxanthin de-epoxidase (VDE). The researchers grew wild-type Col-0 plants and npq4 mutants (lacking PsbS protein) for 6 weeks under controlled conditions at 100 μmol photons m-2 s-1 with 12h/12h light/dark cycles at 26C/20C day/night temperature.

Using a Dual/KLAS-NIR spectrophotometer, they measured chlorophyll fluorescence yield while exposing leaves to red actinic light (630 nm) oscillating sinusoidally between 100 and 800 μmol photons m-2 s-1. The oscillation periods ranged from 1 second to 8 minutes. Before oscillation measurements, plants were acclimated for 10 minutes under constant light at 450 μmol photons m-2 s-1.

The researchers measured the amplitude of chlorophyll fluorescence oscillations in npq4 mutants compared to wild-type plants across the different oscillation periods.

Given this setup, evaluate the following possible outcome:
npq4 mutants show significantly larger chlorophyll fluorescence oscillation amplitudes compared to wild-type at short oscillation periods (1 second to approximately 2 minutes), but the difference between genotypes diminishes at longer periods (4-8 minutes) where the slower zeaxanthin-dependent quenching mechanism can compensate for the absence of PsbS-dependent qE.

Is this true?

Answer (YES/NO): NO